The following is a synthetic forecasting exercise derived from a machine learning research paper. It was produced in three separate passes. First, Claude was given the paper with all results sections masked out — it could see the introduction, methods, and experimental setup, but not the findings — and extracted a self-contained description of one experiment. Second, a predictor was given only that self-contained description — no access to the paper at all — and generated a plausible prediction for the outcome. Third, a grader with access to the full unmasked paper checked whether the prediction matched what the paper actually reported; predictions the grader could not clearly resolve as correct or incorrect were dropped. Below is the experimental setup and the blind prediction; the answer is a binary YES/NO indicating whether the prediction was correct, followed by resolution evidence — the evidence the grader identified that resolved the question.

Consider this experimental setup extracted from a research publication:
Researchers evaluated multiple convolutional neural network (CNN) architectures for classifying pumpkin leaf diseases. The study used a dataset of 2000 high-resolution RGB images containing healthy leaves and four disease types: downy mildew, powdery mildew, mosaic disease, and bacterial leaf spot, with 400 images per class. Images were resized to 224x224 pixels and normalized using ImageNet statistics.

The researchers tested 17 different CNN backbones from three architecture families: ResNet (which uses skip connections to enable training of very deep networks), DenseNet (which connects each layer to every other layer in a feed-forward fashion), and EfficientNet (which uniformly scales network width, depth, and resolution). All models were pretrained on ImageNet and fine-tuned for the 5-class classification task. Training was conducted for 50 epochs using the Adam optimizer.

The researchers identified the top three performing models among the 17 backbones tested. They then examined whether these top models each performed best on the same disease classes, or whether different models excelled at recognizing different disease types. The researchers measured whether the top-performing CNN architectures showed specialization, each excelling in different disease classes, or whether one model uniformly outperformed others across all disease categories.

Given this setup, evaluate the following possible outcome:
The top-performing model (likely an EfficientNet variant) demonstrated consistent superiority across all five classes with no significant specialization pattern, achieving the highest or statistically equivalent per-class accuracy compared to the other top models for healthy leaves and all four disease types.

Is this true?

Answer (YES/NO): NO